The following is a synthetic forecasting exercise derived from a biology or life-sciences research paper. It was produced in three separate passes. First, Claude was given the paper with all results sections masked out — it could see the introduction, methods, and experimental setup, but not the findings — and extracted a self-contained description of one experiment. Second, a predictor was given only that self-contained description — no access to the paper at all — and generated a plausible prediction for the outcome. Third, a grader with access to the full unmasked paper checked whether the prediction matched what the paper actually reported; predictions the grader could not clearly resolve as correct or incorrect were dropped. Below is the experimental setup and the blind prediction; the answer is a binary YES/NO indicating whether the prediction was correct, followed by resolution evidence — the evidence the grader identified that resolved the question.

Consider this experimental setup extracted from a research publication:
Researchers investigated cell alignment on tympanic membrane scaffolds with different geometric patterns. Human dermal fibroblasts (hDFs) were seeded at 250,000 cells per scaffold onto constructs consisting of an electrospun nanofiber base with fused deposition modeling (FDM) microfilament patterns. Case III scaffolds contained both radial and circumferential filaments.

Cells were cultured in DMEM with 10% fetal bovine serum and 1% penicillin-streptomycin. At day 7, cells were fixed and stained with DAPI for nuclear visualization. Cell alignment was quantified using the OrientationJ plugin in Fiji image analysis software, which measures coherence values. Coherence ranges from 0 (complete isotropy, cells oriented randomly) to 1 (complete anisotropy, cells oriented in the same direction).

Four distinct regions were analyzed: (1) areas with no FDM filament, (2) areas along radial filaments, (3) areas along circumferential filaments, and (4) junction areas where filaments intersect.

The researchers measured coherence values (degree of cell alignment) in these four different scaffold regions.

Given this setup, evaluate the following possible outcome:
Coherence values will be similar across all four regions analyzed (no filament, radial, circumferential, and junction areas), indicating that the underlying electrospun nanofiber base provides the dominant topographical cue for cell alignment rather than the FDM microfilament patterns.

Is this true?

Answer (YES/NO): NO